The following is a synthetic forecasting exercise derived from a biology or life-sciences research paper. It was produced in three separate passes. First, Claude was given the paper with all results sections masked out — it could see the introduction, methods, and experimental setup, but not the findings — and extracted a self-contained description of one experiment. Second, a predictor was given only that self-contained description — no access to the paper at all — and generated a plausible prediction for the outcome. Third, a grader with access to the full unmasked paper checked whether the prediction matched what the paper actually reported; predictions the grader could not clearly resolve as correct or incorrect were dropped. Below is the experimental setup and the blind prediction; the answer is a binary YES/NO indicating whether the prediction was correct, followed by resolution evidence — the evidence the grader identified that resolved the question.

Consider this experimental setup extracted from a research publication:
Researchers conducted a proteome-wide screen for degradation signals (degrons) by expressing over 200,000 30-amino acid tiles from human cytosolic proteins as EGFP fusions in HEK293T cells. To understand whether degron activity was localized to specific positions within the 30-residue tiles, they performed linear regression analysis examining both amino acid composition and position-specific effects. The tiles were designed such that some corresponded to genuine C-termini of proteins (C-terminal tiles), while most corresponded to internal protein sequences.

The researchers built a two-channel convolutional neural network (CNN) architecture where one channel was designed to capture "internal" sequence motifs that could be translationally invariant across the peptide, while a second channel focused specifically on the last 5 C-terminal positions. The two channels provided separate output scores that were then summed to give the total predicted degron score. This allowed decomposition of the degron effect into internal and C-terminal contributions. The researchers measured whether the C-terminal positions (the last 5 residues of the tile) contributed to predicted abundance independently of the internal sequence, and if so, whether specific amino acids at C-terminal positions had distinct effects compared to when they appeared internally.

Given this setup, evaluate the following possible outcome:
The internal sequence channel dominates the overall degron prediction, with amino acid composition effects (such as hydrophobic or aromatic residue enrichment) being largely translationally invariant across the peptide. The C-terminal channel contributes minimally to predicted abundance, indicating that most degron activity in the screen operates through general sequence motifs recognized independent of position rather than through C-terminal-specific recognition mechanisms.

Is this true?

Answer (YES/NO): NO